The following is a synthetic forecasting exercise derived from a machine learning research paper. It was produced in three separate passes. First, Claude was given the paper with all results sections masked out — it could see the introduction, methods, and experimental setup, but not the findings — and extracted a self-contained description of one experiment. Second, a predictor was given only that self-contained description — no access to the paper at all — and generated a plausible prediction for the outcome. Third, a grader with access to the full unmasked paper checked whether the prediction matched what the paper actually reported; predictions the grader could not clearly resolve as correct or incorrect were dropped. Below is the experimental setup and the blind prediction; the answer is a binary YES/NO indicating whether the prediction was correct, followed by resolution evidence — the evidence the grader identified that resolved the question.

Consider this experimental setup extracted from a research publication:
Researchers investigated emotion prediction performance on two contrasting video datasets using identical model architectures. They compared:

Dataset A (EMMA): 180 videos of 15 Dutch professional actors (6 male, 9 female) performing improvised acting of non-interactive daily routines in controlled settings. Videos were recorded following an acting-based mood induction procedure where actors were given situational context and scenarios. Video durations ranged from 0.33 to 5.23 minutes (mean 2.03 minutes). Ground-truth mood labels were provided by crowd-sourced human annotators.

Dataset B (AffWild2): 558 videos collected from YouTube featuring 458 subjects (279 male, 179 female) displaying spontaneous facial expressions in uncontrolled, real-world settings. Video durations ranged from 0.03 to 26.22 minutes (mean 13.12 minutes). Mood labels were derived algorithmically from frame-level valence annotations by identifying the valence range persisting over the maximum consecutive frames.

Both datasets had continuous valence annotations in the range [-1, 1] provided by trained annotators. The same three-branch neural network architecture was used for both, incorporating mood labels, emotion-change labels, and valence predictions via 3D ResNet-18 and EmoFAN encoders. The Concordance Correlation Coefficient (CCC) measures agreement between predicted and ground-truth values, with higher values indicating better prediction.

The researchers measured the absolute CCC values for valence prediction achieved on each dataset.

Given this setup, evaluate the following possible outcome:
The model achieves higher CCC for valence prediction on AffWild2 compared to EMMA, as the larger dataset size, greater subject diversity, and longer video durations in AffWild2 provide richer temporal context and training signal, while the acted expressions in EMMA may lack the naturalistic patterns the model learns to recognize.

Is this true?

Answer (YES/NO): NO